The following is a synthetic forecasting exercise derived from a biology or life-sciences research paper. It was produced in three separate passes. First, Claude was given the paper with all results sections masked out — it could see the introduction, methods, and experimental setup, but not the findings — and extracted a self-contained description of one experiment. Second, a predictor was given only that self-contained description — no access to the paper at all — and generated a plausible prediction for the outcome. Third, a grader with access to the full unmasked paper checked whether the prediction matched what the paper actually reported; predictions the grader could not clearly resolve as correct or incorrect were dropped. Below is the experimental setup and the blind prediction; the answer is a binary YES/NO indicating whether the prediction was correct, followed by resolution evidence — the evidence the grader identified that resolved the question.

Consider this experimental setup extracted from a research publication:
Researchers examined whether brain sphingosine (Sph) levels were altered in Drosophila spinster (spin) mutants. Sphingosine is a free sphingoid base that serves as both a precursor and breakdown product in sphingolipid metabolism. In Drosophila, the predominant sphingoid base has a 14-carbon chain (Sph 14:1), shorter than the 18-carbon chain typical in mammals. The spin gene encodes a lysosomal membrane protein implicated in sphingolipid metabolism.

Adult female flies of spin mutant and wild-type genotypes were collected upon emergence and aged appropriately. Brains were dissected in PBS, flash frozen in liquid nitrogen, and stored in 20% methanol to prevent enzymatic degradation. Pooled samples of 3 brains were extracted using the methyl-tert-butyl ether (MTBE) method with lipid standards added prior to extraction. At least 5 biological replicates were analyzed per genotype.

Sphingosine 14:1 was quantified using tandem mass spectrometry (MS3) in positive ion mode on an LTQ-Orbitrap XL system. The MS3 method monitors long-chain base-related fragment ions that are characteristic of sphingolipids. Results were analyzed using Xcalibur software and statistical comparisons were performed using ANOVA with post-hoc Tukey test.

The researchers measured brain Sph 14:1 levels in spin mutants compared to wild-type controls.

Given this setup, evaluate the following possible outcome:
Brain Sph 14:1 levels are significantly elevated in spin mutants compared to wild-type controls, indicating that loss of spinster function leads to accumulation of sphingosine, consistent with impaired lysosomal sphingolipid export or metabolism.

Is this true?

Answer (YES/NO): YES